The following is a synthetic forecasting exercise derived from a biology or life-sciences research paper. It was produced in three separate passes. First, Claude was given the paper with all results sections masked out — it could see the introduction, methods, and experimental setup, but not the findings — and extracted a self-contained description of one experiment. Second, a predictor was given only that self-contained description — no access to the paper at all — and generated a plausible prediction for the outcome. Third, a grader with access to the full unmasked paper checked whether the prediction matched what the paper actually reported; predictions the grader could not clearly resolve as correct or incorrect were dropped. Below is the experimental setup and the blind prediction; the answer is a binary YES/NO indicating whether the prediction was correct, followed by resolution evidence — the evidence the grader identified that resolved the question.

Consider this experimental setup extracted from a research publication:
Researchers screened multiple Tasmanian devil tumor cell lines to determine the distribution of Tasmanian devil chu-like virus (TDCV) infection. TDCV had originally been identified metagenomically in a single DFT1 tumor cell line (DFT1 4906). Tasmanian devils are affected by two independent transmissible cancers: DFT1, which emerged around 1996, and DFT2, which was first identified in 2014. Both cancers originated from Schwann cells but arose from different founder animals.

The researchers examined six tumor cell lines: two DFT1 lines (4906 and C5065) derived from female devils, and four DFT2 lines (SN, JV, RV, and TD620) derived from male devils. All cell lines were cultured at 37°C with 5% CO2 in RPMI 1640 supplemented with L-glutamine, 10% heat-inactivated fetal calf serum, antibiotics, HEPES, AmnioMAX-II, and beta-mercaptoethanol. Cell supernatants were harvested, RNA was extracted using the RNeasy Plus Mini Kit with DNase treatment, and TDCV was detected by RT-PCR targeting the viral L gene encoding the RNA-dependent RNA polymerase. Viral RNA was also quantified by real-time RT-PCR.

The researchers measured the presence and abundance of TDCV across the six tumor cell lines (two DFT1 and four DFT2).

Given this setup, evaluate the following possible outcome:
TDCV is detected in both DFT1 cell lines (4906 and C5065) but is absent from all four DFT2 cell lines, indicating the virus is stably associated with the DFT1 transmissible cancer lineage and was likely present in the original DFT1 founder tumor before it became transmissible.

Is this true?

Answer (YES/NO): NO